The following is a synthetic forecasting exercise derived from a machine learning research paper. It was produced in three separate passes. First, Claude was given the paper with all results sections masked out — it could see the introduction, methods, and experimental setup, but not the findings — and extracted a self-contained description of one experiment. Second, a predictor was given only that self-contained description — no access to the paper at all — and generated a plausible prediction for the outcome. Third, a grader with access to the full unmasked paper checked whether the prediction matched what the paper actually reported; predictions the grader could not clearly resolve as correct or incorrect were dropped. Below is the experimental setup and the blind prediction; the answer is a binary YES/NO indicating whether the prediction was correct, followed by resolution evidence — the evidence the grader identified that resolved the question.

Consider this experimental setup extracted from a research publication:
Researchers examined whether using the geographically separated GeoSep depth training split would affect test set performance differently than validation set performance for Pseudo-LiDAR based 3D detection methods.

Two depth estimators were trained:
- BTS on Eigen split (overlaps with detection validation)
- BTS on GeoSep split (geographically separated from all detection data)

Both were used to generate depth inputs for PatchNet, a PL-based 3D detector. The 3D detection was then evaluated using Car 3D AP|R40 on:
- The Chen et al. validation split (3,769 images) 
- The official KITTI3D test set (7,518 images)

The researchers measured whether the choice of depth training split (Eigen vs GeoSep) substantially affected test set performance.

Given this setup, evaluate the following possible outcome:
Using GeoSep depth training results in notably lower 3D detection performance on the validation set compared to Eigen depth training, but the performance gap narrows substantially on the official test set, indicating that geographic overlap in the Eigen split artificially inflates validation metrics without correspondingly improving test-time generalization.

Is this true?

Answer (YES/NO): YES